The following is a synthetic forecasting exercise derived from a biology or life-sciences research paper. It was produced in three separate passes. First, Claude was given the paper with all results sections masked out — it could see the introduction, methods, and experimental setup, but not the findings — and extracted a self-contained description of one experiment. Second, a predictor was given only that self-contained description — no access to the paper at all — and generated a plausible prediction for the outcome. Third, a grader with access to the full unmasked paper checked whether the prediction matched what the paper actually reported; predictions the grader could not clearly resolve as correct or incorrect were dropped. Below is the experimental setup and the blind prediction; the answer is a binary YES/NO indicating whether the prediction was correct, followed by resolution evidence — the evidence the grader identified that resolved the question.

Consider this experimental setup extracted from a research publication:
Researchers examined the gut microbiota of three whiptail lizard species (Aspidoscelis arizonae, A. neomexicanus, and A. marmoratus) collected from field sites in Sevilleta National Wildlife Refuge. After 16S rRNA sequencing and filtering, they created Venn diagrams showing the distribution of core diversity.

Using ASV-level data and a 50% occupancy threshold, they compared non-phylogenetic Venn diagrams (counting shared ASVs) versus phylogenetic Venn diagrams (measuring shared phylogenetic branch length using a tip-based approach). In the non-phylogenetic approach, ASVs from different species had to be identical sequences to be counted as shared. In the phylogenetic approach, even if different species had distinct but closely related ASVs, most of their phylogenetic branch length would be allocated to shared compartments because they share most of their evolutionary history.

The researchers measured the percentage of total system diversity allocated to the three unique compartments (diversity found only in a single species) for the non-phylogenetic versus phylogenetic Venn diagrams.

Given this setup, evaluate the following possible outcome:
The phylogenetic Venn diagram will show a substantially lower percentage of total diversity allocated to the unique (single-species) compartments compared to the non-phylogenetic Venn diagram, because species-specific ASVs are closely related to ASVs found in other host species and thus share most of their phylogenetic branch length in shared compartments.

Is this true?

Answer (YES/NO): YES